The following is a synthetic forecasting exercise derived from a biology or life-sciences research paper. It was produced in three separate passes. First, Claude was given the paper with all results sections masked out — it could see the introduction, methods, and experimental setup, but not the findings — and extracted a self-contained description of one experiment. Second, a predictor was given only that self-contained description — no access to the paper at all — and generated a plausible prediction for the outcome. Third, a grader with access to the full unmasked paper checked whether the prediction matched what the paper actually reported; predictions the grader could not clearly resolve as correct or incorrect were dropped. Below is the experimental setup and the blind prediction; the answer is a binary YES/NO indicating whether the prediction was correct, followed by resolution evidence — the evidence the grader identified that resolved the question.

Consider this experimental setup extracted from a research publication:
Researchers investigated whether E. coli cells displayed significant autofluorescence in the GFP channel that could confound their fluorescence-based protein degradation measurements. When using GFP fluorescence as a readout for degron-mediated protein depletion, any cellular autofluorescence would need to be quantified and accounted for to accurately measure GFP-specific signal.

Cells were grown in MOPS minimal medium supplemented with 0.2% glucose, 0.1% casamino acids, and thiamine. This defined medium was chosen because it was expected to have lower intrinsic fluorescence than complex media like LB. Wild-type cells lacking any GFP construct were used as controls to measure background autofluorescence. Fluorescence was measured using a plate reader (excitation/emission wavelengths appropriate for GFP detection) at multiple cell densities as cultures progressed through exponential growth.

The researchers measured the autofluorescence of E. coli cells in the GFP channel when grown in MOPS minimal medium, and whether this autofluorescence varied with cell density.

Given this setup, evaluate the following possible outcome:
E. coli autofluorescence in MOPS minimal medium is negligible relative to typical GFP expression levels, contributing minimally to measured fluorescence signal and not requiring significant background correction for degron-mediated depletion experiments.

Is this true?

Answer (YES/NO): NO